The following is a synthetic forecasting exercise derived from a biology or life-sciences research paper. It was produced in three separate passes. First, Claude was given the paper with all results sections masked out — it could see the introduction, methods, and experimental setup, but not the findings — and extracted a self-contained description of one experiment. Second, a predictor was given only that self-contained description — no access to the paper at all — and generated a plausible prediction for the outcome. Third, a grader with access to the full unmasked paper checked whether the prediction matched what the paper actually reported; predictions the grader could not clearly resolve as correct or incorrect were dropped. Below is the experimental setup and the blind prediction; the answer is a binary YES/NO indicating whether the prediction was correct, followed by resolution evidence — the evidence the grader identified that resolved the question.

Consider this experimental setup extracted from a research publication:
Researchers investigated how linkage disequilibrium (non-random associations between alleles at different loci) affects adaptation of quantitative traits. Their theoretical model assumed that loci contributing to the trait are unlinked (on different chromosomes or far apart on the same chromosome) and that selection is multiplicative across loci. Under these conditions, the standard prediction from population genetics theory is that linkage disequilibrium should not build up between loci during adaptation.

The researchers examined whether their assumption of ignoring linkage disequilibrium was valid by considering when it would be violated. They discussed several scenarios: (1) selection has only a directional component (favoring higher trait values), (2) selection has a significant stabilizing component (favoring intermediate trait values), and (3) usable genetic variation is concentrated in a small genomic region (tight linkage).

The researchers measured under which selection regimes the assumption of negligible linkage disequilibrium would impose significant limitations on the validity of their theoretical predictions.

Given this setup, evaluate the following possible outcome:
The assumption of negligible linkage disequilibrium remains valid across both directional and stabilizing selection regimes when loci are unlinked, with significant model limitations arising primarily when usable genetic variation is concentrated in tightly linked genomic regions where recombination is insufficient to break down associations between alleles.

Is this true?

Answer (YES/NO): NO